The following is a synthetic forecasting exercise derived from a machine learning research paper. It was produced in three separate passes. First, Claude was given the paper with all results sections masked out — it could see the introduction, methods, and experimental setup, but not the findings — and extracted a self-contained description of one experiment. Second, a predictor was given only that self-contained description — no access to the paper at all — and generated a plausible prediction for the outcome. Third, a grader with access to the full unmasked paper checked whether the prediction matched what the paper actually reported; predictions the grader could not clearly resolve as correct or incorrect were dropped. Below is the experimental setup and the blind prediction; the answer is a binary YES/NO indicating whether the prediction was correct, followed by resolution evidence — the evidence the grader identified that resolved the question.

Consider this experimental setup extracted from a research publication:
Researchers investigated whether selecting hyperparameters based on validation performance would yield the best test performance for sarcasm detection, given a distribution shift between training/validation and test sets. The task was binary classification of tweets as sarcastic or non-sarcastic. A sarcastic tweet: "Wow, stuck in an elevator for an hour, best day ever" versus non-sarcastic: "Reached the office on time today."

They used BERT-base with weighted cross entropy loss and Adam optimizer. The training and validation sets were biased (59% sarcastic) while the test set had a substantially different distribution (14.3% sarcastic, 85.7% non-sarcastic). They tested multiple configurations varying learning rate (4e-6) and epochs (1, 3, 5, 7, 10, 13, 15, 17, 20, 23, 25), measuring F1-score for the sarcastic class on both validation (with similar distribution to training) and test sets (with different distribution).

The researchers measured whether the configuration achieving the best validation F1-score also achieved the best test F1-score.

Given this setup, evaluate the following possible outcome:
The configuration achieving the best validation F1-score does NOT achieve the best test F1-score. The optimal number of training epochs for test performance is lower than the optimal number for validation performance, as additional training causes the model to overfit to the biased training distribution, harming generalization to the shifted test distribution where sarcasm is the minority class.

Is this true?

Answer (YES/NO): YES